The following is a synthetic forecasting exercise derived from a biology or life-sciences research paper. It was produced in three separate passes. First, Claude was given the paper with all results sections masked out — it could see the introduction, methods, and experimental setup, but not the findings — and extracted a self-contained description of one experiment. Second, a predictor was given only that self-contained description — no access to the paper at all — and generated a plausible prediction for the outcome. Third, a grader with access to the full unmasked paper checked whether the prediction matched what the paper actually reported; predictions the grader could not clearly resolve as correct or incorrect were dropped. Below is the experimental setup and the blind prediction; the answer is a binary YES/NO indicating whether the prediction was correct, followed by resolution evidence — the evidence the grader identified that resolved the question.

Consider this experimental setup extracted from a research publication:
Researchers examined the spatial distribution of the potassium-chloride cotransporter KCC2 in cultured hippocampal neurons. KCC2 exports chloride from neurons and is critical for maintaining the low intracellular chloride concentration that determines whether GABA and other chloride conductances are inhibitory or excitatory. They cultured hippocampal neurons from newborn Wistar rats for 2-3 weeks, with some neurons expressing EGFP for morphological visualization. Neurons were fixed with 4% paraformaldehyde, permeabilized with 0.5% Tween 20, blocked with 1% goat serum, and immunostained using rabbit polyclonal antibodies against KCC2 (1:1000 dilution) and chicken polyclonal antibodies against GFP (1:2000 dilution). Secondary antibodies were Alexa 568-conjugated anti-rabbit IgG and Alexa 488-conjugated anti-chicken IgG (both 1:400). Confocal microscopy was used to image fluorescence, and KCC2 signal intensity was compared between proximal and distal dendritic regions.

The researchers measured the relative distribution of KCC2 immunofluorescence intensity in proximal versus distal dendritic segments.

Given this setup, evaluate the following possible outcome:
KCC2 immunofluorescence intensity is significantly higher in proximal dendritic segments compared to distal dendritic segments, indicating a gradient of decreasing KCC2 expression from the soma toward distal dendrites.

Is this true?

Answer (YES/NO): NO